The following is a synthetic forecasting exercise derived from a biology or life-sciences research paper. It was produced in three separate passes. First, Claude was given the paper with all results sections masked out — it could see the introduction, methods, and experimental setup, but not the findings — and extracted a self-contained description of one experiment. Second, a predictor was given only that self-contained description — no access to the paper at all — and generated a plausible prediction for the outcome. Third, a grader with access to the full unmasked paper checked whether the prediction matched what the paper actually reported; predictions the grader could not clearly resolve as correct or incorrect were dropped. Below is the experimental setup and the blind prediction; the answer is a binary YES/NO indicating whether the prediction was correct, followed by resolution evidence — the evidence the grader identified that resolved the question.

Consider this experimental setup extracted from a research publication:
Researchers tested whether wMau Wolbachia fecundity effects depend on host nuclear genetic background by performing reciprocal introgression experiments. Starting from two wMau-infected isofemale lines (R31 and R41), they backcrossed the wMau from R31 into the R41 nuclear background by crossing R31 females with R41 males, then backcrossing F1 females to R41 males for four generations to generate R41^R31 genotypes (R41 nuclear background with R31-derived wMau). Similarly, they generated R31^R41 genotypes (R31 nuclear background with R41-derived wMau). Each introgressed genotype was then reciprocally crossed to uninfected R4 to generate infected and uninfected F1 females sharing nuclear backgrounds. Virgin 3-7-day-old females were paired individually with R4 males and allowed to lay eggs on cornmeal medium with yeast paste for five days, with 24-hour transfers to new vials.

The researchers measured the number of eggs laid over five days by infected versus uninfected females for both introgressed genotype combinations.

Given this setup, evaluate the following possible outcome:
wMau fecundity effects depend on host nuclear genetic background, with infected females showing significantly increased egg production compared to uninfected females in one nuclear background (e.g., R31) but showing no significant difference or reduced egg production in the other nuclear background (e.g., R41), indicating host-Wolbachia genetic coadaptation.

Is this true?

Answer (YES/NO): NO